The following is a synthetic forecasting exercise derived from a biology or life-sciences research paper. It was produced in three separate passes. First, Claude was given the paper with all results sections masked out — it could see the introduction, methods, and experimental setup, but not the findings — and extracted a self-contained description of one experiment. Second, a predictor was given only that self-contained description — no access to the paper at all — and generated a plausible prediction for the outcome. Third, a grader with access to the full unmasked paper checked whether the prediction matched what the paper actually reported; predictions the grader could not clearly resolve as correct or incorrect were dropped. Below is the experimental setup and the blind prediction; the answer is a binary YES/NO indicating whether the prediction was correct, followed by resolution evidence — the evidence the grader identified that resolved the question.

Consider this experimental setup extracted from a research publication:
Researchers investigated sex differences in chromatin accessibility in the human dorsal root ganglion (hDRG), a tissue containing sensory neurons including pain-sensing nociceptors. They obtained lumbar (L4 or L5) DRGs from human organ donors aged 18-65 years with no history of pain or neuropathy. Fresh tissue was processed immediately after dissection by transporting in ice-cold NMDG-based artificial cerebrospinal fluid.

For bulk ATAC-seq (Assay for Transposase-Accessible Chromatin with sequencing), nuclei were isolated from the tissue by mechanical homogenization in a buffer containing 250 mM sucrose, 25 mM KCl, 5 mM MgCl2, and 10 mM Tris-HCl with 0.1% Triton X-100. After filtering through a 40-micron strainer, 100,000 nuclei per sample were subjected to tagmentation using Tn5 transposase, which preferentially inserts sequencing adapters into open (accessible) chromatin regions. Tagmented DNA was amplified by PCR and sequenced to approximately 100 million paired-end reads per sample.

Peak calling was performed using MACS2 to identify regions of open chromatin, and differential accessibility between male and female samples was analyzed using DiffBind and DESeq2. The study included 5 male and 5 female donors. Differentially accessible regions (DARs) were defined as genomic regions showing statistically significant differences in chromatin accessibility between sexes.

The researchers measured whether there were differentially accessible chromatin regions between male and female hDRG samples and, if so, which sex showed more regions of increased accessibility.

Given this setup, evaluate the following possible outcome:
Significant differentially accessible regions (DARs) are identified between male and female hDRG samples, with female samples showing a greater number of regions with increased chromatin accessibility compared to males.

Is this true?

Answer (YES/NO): YES